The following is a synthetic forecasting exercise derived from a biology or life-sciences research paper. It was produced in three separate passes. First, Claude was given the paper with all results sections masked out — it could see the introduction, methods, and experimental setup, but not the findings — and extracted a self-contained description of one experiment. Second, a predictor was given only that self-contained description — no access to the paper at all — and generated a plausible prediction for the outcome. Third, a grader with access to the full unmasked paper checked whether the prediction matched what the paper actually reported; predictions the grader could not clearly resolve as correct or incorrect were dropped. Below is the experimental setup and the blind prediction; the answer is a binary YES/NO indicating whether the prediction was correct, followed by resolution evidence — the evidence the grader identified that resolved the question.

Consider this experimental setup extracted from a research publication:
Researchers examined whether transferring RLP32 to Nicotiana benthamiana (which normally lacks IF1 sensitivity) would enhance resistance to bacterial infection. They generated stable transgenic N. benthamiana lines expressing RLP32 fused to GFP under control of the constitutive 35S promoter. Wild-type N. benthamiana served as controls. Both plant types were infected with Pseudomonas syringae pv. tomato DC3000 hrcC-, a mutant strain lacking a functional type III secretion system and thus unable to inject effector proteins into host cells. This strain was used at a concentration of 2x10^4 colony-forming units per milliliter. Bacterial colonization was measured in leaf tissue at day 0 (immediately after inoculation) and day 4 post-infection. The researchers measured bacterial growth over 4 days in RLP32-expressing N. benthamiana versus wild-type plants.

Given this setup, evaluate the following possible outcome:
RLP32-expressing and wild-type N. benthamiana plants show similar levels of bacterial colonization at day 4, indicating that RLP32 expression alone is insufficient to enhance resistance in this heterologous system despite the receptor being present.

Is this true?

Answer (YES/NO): NO